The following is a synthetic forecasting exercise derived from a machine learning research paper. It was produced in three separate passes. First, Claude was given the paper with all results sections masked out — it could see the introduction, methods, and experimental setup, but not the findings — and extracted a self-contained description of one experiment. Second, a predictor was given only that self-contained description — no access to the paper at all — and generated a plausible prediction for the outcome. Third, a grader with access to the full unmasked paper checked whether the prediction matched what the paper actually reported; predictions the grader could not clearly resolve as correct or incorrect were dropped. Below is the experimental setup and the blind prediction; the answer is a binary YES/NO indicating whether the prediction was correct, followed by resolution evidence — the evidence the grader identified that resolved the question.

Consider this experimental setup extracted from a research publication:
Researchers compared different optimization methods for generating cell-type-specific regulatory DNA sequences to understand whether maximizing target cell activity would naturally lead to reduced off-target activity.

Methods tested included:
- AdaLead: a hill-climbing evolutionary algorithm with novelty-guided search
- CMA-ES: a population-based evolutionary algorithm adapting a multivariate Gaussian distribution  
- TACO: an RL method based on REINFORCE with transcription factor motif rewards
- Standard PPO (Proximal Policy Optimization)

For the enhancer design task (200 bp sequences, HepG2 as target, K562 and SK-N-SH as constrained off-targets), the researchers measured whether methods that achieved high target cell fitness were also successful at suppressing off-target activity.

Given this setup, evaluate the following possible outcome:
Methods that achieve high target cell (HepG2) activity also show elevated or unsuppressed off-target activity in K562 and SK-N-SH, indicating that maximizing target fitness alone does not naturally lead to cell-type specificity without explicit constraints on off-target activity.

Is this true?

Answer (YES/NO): YES